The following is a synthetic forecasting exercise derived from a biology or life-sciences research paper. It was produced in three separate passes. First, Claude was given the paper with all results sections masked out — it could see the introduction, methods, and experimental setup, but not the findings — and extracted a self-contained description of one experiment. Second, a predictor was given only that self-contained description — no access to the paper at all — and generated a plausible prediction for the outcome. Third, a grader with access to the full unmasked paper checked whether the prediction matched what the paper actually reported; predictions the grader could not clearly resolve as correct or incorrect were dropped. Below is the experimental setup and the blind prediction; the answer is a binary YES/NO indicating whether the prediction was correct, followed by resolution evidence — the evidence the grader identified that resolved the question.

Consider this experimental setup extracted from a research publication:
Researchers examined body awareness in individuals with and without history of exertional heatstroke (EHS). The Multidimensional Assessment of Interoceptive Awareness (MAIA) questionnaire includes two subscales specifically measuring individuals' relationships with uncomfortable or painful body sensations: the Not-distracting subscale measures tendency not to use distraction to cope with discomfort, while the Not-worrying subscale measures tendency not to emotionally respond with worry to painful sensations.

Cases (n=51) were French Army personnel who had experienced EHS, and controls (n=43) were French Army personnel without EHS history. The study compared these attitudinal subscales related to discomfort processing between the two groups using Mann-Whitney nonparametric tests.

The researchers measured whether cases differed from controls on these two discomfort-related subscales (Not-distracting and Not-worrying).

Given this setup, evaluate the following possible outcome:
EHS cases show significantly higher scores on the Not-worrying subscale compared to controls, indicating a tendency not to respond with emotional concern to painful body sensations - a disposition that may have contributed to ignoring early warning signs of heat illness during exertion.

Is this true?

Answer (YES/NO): NO